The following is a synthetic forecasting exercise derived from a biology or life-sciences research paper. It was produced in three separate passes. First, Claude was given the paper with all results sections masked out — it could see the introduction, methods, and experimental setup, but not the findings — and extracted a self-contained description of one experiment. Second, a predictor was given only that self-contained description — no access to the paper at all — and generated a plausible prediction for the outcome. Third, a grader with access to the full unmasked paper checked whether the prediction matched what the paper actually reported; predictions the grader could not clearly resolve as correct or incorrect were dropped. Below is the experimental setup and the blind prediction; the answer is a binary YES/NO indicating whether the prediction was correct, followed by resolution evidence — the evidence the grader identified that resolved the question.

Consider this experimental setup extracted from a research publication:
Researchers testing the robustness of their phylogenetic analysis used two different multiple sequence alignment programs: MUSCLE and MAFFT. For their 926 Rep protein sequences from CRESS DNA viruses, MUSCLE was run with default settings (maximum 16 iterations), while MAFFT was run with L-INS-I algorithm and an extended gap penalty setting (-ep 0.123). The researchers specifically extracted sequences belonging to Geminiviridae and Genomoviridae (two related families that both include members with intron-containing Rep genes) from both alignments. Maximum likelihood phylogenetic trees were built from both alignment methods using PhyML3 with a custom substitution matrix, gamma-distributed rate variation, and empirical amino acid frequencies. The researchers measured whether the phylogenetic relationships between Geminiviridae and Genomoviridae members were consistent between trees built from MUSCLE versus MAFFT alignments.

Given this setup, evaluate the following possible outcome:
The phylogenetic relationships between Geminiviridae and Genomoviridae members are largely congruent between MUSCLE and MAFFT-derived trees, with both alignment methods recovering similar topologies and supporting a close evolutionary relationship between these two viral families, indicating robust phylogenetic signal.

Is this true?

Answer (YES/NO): YES